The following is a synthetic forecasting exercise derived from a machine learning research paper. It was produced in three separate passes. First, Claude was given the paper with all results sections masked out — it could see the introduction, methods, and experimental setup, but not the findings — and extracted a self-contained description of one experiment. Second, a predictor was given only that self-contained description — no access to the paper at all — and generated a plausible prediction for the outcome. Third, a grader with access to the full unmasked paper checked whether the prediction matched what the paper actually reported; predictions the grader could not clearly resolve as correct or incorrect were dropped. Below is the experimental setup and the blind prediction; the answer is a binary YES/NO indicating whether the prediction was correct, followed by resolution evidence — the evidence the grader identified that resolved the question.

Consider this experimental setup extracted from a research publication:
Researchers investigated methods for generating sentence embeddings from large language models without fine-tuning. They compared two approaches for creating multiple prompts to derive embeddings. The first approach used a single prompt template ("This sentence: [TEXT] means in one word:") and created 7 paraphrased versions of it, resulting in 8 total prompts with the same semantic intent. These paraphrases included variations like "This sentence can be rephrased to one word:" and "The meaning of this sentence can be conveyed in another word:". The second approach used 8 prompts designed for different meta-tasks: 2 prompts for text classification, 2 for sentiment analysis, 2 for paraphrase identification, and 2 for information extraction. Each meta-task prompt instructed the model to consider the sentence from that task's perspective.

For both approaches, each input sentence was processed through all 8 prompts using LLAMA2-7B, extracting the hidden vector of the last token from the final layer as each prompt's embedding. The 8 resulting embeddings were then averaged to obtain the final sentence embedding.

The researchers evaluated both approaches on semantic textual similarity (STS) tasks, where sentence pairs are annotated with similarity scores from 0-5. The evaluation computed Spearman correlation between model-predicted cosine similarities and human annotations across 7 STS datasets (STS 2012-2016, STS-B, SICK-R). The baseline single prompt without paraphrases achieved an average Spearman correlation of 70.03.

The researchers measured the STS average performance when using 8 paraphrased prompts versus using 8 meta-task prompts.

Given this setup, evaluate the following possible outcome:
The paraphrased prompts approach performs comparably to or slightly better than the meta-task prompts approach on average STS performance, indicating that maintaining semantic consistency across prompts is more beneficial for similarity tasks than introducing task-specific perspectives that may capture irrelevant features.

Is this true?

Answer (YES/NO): NO